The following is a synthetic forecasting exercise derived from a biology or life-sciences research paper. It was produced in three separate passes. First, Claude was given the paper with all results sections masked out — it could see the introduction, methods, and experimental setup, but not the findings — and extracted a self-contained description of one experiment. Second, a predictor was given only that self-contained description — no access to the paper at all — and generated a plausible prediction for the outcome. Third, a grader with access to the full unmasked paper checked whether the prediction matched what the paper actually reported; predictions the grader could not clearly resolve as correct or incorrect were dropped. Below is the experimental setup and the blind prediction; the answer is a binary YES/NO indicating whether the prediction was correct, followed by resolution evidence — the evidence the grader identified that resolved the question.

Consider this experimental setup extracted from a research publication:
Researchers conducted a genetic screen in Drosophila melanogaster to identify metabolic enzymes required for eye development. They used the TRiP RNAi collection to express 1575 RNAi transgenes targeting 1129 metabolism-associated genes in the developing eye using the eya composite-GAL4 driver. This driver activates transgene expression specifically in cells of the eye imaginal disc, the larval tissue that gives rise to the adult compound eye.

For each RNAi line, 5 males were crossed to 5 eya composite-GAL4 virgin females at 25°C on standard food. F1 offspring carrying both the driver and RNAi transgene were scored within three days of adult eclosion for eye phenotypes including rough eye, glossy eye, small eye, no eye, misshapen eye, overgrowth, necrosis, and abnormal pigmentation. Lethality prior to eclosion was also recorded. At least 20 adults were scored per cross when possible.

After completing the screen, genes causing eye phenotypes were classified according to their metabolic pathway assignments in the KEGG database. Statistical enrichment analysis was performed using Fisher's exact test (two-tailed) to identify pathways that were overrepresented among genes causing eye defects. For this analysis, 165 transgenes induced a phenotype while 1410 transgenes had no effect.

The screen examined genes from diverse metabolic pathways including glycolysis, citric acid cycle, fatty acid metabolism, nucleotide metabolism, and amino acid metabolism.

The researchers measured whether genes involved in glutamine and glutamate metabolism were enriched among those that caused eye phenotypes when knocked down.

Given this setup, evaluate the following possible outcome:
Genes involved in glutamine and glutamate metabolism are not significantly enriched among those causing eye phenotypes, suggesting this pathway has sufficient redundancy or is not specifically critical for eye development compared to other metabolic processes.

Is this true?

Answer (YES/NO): NO